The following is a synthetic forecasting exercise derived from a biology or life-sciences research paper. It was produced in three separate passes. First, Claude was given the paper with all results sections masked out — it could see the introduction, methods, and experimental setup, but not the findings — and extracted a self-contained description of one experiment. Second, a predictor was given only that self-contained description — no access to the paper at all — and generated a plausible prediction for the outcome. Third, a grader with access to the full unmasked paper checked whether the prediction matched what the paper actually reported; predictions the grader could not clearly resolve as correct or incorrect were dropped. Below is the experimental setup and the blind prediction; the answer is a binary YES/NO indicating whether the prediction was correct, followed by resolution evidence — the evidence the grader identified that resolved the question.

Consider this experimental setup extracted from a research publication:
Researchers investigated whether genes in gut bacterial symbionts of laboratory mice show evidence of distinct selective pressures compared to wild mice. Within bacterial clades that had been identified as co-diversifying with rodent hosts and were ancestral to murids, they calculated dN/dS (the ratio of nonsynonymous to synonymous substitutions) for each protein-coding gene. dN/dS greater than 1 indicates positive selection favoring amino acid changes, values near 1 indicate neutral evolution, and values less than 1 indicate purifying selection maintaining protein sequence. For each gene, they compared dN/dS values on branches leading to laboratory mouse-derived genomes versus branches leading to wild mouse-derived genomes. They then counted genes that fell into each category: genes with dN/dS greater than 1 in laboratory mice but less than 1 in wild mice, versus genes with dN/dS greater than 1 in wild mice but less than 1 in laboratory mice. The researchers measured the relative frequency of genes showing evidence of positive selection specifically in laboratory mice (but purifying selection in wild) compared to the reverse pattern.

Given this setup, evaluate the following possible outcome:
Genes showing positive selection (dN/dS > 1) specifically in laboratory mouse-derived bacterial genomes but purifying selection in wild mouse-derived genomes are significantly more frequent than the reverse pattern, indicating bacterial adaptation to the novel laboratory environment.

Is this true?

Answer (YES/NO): YES